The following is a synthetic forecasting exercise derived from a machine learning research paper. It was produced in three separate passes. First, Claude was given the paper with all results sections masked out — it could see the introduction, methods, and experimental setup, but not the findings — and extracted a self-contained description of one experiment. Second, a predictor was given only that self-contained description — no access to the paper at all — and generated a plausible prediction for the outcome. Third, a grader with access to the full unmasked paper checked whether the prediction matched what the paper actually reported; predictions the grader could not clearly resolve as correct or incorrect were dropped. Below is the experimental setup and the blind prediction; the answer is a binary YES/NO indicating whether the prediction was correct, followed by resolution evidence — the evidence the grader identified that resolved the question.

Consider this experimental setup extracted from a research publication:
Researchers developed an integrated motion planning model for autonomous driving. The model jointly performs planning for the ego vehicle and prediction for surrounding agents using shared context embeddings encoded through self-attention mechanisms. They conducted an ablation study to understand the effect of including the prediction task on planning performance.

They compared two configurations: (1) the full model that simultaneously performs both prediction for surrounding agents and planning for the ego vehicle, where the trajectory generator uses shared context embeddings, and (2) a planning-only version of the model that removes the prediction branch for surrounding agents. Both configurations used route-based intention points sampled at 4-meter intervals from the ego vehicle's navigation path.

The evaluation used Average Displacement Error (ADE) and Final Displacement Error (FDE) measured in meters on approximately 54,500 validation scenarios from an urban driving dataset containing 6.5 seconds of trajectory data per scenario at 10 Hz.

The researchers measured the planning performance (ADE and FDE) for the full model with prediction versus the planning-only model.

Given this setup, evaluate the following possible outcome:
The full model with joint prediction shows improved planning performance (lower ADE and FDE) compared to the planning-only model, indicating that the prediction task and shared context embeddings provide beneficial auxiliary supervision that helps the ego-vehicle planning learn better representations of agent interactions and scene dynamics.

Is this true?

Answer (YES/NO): YES